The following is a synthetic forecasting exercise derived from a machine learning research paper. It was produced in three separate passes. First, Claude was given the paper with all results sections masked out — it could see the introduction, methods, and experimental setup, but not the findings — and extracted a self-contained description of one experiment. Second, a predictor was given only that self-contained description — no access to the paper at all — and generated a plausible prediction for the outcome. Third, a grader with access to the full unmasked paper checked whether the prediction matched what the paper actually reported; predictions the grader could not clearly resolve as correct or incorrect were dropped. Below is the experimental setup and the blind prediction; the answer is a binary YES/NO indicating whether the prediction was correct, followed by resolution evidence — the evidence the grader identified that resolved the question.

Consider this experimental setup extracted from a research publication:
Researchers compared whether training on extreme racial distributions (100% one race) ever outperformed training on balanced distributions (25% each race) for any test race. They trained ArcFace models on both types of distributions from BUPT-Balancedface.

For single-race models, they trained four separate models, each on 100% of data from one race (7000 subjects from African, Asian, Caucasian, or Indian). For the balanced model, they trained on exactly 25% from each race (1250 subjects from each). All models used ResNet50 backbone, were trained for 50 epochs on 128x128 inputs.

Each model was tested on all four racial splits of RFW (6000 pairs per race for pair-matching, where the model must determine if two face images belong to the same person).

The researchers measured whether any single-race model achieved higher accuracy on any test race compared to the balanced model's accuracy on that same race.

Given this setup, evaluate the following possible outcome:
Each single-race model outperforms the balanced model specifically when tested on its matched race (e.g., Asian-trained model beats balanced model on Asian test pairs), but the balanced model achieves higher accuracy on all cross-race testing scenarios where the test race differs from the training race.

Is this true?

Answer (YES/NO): NO